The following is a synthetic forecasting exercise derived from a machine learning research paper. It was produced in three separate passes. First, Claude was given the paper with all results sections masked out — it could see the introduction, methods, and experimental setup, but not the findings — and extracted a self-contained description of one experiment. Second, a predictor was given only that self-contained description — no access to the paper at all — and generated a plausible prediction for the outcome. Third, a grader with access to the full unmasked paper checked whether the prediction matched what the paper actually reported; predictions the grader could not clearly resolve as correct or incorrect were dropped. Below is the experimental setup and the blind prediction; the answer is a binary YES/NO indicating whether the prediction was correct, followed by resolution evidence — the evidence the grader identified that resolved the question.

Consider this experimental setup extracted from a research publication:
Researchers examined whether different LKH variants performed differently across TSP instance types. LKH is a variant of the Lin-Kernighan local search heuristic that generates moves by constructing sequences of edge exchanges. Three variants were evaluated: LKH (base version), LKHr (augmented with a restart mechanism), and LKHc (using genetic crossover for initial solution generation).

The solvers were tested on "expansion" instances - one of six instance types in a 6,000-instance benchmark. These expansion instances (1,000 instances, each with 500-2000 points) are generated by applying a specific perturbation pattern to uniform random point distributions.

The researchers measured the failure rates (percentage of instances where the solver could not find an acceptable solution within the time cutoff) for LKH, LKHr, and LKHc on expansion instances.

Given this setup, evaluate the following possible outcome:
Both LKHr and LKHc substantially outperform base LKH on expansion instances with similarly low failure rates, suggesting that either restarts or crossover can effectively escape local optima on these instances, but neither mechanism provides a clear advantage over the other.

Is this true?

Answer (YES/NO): NO